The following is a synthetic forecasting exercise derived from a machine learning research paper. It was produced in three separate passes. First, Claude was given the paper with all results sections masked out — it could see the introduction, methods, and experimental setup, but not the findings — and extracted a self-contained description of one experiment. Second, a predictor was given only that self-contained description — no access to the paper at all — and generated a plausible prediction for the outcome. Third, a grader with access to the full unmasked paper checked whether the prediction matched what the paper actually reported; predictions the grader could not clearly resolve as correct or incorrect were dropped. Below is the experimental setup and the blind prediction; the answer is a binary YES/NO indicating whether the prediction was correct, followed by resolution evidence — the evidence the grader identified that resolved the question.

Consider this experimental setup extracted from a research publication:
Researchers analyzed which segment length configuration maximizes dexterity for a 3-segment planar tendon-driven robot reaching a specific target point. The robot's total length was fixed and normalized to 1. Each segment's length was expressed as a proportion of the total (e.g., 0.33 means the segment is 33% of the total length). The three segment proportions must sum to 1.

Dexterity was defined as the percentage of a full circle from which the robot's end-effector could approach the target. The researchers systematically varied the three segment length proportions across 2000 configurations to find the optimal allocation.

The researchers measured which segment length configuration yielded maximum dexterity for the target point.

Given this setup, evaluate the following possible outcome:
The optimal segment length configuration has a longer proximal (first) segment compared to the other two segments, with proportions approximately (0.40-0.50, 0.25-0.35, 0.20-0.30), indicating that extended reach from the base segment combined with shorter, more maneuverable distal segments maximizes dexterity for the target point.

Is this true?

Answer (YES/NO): NO